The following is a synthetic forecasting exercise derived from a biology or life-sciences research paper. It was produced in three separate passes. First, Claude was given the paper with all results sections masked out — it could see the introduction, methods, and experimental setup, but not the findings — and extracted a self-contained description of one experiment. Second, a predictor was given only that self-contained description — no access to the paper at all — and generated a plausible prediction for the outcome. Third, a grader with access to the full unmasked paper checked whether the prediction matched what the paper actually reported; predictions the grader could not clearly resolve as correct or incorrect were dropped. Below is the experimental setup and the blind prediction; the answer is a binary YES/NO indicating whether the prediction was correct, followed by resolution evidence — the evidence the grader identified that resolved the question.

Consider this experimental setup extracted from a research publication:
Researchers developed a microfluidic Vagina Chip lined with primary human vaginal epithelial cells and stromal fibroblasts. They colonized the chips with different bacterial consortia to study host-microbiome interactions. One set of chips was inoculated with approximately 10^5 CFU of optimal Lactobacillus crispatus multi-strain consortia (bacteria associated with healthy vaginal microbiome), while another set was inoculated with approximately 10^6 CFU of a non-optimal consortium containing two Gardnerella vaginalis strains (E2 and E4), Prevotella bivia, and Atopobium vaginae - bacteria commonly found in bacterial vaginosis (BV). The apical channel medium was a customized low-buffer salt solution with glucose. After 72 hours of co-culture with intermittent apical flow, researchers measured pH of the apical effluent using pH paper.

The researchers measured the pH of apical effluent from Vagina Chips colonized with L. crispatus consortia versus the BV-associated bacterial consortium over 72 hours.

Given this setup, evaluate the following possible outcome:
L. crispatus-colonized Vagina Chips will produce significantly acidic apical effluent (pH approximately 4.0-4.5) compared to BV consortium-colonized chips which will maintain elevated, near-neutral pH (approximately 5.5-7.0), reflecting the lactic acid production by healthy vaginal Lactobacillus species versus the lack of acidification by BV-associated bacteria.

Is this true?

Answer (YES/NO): NO